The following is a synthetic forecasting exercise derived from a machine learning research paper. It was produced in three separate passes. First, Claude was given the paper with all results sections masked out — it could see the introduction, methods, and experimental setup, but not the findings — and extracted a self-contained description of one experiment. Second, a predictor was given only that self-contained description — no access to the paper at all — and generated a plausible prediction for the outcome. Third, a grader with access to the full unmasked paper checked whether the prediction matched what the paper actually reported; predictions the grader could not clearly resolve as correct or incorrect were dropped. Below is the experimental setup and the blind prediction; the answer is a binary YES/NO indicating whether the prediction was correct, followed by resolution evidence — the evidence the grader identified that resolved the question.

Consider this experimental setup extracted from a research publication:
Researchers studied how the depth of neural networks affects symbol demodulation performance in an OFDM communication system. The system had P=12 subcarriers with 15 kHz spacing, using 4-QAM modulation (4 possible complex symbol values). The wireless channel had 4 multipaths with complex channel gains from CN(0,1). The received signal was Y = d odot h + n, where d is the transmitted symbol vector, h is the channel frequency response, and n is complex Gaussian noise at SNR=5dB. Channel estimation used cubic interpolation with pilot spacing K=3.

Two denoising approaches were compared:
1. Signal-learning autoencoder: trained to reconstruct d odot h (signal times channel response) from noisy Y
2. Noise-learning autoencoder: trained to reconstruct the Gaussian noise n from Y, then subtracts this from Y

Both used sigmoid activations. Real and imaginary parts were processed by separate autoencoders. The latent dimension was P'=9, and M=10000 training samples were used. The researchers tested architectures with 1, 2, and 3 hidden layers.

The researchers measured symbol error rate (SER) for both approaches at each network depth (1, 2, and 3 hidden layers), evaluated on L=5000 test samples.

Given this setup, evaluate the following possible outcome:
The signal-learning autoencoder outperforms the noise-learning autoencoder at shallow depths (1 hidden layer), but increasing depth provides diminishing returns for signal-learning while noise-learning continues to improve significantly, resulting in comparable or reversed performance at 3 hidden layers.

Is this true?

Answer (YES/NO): NO